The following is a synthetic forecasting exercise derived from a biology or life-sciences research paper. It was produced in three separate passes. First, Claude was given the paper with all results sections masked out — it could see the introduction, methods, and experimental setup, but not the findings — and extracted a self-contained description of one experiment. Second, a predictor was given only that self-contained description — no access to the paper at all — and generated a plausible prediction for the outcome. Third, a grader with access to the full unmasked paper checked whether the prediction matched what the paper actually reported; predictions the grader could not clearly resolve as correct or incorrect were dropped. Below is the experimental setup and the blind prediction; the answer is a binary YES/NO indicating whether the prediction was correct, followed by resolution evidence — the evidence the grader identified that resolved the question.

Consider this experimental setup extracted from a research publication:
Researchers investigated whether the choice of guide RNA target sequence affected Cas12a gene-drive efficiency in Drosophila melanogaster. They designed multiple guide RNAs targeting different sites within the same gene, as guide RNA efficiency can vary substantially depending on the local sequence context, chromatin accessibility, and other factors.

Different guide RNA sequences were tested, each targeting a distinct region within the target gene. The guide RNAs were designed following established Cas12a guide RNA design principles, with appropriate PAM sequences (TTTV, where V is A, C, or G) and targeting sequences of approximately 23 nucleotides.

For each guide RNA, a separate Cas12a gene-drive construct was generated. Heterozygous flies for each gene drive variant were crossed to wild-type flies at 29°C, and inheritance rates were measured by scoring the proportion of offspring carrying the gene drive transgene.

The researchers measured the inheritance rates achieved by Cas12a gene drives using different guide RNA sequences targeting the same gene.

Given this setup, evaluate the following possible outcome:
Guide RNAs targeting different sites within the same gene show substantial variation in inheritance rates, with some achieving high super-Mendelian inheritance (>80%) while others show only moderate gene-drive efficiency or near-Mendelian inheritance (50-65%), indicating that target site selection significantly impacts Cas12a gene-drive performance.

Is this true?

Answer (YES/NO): NO